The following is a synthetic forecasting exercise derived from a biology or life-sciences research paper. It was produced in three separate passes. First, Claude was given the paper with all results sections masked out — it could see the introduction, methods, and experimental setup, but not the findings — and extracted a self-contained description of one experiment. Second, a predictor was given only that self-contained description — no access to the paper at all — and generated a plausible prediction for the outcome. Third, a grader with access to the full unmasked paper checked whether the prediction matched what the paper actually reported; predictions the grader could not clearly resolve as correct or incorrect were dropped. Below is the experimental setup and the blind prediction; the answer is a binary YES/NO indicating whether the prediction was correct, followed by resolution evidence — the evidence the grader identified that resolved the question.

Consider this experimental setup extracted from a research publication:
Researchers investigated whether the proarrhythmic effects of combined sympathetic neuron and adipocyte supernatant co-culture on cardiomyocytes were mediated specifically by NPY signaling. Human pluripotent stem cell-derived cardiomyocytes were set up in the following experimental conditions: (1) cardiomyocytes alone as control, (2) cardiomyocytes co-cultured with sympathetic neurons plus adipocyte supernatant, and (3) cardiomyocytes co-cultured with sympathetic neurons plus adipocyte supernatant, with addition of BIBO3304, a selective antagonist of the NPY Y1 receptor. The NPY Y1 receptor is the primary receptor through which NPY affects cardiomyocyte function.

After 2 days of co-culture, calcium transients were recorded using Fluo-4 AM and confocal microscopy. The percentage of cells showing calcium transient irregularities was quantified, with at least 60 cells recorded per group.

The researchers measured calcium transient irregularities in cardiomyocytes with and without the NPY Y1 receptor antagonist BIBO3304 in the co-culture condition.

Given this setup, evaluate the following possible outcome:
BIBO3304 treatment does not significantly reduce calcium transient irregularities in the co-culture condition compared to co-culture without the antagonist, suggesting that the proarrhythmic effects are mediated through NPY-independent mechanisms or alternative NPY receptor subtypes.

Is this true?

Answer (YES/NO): NO